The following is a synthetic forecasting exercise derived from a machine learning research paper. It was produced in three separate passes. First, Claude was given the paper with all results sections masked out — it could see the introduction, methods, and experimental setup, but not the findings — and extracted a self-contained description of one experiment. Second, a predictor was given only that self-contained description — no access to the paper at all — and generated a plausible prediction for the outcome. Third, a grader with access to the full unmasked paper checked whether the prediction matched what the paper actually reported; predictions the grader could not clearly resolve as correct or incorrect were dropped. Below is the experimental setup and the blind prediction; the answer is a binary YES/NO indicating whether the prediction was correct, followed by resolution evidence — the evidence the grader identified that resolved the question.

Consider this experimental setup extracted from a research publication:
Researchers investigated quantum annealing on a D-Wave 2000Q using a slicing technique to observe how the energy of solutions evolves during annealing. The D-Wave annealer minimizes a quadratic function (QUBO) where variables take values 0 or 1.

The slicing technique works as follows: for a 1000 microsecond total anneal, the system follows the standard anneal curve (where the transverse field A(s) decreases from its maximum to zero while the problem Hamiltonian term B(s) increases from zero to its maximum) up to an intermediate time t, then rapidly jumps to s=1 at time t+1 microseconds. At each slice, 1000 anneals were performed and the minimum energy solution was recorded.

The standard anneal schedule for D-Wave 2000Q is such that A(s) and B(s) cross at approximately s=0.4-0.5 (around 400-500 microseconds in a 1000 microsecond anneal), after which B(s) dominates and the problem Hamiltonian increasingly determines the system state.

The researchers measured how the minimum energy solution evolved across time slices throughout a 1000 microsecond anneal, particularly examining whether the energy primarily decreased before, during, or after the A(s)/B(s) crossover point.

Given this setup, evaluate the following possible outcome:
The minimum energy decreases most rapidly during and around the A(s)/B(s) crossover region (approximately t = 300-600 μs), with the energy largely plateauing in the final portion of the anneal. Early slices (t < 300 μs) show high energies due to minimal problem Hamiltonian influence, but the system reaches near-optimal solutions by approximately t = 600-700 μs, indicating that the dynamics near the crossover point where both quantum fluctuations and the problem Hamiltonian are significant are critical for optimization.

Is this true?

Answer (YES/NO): NO